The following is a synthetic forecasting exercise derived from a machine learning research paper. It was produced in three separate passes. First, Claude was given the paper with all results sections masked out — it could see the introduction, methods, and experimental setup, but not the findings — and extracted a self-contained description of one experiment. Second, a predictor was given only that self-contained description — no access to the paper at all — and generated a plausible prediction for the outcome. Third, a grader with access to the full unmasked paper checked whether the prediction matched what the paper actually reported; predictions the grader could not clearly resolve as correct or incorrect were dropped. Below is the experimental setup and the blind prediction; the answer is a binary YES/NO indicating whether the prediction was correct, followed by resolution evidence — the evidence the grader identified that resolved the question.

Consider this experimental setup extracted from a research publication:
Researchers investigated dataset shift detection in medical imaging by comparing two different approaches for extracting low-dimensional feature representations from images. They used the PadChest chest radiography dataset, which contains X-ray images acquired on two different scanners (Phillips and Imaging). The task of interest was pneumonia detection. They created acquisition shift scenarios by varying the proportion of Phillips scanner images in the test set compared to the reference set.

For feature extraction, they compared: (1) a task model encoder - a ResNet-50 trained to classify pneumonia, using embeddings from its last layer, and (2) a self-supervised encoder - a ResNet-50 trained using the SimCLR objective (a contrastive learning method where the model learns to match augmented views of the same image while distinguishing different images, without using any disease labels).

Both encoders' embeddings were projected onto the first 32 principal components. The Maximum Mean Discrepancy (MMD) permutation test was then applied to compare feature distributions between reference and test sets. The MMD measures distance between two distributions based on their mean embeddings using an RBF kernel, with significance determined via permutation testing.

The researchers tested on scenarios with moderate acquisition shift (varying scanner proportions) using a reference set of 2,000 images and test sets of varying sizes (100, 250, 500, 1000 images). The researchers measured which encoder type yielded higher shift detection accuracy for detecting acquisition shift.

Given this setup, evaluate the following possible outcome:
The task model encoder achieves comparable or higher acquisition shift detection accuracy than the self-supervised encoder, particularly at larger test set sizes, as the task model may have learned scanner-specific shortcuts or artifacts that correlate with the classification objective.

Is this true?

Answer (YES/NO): NO